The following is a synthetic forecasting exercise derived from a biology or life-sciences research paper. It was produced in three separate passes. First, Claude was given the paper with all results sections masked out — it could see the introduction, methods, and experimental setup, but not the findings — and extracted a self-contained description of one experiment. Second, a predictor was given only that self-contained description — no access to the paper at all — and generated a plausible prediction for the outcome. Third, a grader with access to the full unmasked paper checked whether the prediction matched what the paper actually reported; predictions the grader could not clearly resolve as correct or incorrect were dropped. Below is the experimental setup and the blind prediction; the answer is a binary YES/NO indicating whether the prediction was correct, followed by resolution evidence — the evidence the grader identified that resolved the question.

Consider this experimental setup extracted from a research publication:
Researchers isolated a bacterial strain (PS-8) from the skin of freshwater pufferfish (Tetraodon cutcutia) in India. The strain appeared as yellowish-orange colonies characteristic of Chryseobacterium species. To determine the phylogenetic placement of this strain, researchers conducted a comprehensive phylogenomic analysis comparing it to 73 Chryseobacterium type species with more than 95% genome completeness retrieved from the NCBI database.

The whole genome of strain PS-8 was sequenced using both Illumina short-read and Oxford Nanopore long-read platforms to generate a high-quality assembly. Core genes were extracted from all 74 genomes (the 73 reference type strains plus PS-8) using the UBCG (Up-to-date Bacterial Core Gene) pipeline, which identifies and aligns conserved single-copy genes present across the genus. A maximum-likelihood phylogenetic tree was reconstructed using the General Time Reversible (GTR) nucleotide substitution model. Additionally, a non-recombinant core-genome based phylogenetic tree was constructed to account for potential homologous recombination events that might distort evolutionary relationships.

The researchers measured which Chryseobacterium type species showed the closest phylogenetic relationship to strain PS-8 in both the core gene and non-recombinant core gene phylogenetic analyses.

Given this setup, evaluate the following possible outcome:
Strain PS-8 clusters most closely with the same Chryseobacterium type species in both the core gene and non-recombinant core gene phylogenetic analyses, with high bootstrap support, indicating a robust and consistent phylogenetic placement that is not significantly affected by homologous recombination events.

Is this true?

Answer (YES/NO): YES